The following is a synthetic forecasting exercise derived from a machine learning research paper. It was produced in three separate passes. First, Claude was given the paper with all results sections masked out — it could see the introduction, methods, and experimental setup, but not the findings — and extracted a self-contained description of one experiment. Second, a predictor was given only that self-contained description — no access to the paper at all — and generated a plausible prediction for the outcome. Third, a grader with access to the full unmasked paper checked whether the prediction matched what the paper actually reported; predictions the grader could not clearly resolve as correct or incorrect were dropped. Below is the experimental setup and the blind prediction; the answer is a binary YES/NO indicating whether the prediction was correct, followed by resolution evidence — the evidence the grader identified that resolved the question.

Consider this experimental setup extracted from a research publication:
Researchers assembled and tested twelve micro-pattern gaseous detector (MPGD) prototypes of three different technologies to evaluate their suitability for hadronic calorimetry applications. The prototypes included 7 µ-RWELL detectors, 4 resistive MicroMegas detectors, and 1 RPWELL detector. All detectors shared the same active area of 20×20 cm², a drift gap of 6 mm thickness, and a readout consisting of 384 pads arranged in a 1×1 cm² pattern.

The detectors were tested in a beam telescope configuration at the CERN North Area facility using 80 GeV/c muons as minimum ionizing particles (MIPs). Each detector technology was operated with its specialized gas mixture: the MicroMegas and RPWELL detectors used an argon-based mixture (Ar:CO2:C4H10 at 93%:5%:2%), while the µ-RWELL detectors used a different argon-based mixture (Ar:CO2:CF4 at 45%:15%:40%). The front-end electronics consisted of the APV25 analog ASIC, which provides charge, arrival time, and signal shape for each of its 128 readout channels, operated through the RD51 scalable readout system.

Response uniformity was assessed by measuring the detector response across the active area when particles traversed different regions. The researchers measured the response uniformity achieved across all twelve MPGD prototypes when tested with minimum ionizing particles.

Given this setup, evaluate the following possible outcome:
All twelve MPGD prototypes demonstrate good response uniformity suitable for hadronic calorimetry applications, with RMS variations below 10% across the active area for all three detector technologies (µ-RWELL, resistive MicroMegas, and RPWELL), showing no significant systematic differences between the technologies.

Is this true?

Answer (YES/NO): NO